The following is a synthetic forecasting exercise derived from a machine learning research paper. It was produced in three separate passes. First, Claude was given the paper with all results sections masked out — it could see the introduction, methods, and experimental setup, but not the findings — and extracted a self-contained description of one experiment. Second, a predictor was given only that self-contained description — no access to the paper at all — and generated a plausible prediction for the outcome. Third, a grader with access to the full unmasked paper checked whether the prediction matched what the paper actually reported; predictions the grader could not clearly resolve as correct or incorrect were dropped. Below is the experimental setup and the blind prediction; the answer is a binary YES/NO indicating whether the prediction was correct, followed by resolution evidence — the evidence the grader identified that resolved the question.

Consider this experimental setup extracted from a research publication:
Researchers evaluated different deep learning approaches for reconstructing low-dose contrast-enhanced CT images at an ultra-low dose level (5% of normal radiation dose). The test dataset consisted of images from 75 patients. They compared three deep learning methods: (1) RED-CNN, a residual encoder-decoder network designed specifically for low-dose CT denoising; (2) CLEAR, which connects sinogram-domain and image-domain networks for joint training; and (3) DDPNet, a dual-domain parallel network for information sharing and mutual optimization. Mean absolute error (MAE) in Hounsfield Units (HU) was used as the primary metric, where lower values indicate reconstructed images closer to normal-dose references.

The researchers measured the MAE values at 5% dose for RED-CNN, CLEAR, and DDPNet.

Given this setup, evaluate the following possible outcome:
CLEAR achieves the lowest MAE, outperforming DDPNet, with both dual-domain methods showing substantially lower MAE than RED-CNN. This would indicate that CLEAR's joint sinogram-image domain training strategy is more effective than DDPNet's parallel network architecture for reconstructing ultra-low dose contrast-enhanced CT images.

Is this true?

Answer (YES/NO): NO